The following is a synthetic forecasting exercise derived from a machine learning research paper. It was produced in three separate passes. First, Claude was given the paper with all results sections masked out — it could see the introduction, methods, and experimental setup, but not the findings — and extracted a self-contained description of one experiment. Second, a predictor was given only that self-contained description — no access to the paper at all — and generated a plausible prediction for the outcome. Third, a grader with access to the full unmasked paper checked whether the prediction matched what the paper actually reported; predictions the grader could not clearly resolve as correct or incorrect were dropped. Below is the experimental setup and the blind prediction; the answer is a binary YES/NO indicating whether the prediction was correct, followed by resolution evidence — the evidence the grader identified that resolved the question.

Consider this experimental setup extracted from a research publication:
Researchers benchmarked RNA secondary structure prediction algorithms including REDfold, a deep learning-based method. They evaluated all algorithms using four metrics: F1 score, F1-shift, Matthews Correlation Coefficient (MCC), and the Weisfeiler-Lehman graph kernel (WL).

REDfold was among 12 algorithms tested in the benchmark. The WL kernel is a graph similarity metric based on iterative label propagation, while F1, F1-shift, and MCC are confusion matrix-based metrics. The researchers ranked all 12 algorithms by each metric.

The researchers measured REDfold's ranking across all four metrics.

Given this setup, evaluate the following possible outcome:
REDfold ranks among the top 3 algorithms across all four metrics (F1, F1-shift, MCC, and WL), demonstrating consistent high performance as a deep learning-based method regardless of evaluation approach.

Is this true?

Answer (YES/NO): NO